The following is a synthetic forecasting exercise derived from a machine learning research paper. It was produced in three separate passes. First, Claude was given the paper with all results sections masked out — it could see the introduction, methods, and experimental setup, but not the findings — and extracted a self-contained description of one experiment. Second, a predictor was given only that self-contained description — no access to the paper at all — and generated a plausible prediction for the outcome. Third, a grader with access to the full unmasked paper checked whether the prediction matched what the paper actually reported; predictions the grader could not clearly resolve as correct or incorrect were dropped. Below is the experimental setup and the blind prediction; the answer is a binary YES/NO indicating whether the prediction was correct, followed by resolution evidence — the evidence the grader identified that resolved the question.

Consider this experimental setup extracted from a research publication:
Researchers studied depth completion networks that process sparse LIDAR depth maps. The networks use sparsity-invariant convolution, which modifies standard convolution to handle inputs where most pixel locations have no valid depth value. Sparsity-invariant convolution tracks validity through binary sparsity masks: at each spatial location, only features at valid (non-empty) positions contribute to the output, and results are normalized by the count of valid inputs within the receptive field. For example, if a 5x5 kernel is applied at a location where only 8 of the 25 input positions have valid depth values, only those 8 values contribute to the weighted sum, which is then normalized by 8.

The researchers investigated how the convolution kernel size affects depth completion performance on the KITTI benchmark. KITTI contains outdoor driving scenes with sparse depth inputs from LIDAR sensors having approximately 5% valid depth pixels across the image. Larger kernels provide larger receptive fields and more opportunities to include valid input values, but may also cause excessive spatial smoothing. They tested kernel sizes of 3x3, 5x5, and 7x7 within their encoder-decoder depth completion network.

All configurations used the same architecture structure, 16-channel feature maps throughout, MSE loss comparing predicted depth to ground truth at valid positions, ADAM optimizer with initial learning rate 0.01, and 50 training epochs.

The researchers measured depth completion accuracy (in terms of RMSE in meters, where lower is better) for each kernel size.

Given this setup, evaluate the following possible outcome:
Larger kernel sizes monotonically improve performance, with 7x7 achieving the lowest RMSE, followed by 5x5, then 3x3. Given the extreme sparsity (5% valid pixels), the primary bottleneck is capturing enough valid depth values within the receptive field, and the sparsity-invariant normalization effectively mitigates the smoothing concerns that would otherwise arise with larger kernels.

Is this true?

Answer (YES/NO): NO